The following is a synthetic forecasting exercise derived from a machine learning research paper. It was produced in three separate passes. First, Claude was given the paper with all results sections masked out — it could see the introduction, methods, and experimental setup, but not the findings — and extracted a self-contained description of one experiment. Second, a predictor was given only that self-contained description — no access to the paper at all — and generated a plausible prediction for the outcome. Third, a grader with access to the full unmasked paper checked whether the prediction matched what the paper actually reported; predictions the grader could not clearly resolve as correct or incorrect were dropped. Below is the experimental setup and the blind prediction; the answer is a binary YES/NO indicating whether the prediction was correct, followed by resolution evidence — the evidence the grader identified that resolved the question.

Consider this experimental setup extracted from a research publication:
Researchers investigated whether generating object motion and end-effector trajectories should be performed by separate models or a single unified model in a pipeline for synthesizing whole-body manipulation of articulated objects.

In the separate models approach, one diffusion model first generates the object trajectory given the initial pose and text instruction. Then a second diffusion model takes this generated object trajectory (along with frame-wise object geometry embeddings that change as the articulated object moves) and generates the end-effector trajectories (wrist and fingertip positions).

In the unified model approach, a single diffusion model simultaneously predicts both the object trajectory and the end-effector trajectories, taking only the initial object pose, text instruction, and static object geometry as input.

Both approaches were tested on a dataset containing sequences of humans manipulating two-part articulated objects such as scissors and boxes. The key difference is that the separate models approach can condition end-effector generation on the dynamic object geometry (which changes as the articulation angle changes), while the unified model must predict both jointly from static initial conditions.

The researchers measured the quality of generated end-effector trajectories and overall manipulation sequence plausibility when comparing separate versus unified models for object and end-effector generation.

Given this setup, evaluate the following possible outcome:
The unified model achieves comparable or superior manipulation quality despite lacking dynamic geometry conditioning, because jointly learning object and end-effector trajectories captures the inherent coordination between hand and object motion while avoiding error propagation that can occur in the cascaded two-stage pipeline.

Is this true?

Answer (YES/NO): NO